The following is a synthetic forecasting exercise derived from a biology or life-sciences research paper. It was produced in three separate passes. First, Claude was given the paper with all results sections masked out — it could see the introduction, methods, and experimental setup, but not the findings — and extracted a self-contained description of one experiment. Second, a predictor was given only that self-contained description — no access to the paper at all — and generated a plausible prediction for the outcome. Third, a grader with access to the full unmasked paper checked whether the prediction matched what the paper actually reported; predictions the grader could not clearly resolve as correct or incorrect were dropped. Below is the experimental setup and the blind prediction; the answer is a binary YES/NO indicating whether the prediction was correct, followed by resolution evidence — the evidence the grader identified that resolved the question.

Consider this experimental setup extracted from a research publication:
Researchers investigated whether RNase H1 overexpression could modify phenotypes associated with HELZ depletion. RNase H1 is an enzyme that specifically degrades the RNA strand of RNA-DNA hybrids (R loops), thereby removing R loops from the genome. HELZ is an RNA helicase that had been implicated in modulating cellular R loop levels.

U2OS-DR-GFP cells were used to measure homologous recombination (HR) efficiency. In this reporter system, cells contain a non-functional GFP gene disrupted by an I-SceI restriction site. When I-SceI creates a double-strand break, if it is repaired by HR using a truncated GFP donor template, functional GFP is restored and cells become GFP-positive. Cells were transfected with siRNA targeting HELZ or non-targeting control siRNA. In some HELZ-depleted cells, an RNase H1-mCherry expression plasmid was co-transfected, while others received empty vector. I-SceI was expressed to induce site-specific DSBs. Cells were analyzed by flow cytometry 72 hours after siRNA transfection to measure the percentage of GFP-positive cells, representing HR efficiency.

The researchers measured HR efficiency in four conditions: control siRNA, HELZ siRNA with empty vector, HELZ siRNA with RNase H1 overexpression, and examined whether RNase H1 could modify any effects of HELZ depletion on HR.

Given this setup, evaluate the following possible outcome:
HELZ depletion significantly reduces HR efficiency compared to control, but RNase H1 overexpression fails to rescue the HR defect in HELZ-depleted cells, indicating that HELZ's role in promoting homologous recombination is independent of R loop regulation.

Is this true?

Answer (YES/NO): NO